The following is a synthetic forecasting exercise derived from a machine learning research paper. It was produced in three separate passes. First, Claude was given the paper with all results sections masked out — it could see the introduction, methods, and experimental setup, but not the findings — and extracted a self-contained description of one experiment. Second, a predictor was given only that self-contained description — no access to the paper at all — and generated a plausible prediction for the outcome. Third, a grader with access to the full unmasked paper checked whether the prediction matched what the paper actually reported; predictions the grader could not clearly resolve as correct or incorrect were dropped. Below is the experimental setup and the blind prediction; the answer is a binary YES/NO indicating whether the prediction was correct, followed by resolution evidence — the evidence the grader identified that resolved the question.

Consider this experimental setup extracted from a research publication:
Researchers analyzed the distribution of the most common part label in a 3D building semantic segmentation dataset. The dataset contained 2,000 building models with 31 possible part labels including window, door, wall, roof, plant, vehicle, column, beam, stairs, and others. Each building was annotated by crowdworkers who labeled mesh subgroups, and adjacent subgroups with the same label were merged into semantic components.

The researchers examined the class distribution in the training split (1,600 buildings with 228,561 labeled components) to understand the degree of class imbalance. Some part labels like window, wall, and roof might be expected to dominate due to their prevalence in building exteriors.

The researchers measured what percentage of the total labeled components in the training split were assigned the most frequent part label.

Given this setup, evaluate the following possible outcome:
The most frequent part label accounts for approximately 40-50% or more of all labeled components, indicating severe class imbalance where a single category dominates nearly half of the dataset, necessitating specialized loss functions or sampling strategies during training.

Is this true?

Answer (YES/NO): YES